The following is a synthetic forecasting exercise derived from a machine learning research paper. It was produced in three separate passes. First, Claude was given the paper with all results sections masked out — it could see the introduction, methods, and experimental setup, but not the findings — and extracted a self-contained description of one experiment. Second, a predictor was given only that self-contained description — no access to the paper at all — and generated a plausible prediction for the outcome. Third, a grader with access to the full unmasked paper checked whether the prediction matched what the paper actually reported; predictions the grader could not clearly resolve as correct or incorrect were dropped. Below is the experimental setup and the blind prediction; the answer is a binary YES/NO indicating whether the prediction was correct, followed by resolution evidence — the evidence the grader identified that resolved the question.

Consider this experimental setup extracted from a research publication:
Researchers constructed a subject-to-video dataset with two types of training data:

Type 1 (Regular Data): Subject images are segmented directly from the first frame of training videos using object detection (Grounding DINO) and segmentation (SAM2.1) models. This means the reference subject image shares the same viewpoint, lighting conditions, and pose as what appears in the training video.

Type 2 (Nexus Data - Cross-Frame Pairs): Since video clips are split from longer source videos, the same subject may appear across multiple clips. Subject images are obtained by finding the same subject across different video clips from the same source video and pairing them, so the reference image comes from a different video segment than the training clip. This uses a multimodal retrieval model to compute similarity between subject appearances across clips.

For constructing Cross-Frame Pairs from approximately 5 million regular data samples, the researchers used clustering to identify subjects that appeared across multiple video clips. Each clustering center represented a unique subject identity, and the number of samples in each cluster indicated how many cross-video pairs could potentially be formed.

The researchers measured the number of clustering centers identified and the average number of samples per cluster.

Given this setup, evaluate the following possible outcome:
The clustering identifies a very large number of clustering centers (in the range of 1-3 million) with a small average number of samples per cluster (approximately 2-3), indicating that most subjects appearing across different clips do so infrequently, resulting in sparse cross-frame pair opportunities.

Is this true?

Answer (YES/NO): NO